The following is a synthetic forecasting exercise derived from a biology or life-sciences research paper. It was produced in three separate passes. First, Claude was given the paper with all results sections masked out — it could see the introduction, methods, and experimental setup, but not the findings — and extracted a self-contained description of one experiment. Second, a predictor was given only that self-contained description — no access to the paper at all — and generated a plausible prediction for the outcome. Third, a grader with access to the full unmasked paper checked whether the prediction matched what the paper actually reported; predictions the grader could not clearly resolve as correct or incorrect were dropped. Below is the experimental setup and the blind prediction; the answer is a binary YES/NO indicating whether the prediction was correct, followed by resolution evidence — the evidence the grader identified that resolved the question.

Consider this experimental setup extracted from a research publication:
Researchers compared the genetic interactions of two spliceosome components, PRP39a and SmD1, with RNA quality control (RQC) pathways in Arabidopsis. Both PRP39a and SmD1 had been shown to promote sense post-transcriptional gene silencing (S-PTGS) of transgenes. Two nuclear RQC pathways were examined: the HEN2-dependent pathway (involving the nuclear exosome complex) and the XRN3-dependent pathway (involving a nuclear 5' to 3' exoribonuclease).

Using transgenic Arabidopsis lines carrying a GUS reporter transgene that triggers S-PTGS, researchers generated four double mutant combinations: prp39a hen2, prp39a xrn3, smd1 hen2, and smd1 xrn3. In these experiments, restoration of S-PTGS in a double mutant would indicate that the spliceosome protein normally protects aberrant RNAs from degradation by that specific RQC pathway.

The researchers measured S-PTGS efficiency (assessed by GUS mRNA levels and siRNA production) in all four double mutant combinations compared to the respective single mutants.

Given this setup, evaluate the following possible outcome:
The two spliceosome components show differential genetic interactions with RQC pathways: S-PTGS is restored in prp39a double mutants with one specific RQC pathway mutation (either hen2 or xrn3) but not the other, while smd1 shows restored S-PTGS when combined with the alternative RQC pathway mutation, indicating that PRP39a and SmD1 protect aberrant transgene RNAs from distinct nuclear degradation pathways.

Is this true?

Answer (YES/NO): YES